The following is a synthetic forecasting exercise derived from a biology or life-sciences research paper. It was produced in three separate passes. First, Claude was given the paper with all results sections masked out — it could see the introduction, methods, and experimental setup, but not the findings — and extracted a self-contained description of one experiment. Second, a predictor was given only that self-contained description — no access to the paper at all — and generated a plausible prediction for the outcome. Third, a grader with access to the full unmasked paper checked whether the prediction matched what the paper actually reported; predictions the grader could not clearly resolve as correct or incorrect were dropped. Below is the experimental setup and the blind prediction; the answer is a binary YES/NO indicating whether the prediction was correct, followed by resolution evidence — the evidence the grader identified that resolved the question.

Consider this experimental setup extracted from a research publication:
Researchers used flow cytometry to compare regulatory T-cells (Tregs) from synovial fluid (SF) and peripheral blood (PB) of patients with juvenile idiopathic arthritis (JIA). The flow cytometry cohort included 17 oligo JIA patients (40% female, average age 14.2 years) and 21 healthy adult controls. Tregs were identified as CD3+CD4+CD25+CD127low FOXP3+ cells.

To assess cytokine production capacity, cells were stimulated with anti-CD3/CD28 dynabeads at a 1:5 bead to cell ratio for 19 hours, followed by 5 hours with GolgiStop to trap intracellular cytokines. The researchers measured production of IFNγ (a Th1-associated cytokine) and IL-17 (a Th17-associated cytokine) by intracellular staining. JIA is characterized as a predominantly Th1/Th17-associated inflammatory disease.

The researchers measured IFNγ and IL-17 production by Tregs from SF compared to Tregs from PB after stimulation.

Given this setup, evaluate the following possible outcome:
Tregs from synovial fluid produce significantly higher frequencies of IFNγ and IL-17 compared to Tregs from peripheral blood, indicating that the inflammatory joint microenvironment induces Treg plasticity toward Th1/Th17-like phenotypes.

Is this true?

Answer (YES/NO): NO